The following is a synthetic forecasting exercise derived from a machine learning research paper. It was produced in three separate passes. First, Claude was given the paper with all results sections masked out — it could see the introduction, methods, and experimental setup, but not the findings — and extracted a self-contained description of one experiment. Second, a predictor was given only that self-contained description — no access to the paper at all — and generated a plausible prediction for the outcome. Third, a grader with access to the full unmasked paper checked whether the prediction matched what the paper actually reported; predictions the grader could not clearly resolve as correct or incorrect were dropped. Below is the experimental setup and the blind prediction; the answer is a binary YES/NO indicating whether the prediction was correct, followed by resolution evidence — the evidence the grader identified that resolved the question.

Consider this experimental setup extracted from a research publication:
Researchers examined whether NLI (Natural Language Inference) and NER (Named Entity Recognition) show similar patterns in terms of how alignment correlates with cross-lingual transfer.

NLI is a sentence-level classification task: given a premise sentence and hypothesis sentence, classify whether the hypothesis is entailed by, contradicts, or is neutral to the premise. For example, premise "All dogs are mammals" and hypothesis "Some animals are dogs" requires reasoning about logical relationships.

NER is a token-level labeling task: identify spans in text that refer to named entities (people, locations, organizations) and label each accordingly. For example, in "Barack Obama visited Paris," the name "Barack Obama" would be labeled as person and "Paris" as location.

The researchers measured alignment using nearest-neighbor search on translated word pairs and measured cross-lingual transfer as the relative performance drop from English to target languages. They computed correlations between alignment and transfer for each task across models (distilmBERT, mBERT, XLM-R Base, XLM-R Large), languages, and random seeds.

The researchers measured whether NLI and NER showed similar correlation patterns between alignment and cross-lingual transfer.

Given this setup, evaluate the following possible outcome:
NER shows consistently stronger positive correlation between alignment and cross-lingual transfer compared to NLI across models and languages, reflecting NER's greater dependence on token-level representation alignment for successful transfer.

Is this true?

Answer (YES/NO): NO